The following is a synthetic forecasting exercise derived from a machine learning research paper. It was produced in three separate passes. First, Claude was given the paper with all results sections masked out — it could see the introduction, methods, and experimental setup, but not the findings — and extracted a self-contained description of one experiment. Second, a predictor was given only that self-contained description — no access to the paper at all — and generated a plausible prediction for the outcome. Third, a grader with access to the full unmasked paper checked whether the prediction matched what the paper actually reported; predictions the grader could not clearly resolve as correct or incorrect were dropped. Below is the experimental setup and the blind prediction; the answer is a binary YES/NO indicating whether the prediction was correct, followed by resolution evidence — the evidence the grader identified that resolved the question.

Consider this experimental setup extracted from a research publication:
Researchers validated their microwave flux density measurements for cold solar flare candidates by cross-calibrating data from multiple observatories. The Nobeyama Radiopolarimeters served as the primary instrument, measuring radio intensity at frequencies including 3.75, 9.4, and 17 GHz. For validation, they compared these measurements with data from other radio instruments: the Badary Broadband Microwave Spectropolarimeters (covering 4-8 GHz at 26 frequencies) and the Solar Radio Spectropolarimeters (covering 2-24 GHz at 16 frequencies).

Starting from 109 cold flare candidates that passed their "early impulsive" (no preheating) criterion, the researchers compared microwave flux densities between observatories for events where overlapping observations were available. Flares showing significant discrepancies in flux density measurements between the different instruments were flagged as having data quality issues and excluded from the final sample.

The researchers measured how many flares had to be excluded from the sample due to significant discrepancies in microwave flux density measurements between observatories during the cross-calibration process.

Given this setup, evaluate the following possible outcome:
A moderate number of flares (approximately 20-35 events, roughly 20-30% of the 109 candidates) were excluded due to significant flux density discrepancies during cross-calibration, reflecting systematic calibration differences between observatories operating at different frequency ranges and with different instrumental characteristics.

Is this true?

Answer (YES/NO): NO